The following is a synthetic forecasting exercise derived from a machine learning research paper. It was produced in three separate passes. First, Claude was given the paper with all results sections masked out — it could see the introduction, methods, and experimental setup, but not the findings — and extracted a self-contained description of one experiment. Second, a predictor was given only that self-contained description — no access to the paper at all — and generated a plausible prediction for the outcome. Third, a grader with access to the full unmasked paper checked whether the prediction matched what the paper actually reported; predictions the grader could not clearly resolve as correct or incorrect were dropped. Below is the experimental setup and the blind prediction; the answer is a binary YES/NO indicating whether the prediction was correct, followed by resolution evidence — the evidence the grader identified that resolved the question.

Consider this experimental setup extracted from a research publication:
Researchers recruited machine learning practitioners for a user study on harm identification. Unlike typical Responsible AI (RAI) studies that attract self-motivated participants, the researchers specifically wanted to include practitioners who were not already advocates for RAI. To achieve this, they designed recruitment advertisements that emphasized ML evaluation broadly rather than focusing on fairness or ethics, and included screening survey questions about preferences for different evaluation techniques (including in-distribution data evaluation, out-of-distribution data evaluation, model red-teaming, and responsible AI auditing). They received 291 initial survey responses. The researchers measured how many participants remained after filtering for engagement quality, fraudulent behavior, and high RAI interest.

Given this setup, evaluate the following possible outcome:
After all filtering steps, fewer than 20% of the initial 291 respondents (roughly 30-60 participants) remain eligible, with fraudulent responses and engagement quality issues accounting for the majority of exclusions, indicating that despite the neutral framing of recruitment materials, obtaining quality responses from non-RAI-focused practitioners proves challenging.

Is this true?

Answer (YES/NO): NO